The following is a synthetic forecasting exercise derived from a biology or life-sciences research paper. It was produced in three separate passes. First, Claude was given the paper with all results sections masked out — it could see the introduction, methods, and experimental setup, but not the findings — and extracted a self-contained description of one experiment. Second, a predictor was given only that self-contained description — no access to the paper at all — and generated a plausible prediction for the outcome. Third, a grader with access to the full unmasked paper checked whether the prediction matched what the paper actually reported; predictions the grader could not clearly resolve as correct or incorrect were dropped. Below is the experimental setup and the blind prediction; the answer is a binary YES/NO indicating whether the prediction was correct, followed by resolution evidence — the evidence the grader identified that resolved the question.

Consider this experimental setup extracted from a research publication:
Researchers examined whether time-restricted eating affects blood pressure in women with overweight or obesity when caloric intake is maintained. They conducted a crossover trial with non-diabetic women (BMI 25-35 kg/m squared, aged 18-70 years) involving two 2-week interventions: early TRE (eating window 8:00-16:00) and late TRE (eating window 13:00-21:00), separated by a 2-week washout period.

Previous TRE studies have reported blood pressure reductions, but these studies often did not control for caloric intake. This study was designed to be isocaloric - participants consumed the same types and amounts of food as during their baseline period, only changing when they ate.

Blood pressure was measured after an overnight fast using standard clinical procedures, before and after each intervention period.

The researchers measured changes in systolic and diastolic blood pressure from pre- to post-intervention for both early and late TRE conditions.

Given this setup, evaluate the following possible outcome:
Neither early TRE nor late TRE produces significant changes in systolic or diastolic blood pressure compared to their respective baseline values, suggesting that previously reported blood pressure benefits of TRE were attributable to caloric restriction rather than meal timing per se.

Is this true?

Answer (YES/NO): YES